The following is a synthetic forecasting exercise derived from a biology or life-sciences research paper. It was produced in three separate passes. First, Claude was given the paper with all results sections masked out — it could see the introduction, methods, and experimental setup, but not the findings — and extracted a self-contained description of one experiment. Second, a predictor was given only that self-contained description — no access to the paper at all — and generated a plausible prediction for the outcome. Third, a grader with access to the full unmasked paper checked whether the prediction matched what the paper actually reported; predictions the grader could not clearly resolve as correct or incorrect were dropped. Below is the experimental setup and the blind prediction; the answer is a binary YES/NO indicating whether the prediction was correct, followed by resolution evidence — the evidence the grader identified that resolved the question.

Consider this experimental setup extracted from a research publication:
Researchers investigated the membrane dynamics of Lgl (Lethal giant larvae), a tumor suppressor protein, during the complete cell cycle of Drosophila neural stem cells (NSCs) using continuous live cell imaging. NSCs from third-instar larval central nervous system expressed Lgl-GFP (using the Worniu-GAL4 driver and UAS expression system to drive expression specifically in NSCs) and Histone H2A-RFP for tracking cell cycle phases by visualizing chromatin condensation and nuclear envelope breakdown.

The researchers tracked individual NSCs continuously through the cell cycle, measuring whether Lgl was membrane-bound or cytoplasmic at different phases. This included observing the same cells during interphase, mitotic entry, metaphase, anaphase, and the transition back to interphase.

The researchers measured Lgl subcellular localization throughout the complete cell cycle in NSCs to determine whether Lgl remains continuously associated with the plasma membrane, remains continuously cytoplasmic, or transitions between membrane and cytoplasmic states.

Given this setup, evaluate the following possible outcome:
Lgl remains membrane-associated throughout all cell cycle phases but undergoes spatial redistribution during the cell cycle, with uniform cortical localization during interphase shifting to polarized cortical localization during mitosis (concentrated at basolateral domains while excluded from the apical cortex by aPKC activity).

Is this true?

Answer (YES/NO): NO